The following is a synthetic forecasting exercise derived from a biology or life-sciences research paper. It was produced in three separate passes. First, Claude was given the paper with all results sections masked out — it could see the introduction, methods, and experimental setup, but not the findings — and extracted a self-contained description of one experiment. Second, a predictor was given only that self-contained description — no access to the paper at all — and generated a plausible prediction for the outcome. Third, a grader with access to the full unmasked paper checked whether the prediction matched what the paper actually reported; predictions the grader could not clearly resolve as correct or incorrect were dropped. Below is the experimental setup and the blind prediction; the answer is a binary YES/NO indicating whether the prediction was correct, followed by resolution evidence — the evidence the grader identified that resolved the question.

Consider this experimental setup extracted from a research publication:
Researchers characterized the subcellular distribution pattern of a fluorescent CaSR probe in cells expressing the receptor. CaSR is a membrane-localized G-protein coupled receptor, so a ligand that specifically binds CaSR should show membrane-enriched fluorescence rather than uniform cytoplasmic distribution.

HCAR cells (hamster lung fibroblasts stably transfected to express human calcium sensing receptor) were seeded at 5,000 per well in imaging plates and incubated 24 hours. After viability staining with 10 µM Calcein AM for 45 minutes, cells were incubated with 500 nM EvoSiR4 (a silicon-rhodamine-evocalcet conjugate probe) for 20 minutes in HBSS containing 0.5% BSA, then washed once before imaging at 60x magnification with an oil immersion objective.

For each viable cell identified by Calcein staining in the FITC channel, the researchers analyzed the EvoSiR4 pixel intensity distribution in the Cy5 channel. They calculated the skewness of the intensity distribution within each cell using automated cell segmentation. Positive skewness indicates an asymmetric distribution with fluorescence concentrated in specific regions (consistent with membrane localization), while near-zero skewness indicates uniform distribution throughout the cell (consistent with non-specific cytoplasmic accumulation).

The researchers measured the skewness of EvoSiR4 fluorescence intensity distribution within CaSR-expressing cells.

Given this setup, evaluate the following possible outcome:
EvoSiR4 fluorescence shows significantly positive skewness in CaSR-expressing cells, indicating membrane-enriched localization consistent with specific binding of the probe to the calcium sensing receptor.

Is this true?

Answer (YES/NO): YES